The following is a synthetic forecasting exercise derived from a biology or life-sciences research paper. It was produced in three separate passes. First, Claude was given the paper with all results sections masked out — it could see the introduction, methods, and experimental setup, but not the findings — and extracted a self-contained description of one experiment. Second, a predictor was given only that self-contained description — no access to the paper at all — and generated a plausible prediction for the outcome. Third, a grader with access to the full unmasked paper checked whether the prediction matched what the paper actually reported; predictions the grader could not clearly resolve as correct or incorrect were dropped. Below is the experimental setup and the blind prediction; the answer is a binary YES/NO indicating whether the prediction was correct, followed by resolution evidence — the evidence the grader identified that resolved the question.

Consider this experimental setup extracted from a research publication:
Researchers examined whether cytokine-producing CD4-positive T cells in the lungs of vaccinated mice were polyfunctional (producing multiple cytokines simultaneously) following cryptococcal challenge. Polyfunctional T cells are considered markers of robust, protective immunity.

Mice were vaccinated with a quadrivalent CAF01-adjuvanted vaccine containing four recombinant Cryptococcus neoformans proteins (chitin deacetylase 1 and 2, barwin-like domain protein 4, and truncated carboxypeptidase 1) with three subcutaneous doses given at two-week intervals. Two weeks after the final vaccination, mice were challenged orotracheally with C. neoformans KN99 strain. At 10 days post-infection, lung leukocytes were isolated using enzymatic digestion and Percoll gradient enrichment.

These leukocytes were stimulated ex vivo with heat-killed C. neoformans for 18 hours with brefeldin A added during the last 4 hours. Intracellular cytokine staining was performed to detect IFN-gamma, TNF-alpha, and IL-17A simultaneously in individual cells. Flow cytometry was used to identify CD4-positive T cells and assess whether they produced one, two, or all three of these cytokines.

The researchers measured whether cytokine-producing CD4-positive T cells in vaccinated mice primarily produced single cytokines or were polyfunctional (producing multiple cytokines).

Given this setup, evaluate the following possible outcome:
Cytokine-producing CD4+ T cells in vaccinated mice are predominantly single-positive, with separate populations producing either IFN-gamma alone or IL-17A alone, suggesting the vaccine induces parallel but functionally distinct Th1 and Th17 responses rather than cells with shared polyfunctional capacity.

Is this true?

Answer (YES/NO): NO